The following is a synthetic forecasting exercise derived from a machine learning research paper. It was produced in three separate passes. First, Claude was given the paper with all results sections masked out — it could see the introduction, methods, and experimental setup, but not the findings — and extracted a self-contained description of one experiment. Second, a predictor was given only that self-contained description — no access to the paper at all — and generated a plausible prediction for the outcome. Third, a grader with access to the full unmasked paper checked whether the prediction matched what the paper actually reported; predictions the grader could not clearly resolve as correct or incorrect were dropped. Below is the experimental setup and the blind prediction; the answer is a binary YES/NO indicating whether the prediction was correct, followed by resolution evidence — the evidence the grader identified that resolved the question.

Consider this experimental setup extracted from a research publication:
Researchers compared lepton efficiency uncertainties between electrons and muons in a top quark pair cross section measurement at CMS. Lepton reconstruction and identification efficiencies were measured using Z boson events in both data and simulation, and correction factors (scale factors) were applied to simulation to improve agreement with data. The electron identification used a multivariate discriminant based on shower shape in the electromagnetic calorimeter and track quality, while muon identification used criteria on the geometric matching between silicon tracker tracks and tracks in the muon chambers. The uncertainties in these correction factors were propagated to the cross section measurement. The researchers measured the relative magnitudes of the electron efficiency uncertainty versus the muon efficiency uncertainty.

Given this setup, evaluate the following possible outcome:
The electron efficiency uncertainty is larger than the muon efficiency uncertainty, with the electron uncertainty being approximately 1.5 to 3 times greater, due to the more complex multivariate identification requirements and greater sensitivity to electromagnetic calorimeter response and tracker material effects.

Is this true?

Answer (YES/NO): YES